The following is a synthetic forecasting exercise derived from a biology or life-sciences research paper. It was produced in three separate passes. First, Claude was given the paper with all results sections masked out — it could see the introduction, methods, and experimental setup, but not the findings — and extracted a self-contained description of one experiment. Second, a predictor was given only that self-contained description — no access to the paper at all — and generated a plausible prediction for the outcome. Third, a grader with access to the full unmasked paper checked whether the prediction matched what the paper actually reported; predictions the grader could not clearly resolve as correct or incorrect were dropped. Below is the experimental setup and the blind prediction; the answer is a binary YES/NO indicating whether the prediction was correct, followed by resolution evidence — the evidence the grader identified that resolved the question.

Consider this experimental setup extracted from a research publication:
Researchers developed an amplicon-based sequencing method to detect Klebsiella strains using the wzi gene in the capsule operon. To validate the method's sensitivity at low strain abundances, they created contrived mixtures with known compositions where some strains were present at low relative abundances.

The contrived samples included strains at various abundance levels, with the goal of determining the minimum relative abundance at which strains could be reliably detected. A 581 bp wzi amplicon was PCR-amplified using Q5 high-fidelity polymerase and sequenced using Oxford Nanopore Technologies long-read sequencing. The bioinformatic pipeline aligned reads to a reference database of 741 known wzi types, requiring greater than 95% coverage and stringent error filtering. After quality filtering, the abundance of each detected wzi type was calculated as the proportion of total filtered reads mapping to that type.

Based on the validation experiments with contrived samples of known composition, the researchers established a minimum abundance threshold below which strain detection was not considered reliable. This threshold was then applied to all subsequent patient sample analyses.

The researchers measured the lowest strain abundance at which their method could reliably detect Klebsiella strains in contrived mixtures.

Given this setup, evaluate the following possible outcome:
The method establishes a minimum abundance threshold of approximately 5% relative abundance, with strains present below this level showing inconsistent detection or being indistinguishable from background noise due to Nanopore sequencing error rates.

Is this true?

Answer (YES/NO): NO